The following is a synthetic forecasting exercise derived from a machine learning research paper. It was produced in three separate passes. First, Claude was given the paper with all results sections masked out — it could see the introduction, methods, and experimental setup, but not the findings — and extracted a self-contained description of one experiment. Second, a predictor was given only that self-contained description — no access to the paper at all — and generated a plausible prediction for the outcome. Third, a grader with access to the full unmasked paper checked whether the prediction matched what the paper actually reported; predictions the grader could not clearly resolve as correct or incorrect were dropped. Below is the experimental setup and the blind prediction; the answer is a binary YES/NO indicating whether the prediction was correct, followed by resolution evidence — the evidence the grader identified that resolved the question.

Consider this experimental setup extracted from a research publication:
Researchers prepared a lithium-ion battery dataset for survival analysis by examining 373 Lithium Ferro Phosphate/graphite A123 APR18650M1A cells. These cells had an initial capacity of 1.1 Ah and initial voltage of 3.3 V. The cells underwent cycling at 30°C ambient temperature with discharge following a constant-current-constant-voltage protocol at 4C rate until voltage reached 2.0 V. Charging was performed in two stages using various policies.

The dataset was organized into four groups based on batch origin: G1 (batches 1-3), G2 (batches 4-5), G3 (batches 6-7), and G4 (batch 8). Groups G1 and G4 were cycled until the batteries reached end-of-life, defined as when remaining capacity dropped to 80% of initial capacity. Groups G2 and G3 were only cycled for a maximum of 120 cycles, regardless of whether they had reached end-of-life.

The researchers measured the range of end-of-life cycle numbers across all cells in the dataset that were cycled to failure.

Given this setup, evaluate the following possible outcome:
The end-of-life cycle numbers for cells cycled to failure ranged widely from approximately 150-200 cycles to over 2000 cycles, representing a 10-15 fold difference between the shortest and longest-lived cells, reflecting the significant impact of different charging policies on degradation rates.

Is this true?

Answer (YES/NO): NO